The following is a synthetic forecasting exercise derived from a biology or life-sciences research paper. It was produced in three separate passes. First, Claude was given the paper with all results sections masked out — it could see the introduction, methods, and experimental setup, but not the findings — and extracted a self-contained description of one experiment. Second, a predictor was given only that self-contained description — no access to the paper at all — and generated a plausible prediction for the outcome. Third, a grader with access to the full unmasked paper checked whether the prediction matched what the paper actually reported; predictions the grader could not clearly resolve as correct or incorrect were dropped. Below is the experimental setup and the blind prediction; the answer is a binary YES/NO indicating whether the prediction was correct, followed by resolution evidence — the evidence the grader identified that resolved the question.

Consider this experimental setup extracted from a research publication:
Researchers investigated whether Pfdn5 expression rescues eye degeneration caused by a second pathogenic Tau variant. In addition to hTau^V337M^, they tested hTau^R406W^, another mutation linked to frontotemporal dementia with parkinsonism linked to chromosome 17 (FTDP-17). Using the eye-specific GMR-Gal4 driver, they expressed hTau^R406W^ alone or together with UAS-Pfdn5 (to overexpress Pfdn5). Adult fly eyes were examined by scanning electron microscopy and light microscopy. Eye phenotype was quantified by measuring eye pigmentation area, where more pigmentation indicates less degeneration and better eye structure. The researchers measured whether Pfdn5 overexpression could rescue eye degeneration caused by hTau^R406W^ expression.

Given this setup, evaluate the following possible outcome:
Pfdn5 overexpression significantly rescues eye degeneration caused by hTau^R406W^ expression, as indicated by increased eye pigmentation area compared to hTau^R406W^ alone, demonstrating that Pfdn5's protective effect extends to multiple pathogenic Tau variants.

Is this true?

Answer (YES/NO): YES